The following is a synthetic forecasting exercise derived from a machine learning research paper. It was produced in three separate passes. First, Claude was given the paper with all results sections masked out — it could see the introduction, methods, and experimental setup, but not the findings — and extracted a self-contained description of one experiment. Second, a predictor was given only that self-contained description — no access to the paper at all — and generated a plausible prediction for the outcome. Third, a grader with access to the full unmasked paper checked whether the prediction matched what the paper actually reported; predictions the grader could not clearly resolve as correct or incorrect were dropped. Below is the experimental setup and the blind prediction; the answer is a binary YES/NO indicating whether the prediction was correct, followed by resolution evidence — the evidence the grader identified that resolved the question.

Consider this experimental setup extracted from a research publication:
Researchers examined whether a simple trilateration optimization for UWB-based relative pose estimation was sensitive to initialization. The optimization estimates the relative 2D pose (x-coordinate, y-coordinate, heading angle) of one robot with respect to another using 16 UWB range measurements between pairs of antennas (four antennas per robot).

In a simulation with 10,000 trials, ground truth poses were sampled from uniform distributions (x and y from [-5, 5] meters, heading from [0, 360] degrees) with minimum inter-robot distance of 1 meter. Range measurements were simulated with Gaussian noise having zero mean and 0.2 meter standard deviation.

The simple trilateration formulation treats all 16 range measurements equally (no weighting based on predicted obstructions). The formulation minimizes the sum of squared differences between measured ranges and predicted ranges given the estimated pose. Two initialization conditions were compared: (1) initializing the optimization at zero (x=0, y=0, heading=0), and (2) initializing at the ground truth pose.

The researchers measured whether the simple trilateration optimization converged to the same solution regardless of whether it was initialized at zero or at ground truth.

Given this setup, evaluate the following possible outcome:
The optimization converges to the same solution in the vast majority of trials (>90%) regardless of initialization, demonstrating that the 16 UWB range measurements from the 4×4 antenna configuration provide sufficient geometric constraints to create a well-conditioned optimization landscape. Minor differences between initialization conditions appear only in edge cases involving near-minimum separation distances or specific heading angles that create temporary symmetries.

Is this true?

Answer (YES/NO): YES